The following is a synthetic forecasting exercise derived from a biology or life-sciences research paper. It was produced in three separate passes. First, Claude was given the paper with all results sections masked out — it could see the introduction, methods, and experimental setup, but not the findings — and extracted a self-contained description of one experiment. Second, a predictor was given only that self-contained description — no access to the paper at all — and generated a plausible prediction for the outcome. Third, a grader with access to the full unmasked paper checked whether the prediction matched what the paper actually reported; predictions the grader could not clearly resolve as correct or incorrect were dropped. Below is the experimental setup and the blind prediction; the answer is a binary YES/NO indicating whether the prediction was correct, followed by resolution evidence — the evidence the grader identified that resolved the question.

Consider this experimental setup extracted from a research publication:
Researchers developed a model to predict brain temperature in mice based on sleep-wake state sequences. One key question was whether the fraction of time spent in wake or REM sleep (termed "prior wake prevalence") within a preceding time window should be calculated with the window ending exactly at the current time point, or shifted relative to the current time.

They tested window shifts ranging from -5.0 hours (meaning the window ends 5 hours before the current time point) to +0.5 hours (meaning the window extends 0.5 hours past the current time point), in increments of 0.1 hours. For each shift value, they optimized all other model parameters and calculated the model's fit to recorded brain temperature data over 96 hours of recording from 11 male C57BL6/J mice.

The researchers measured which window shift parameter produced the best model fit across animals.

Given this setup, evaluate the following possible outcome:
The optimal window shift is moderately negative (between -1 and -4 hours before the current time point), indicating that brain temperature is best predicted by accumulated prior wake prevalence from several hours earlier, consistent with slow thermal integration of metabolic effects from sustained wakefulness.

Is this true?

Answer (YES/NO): YES